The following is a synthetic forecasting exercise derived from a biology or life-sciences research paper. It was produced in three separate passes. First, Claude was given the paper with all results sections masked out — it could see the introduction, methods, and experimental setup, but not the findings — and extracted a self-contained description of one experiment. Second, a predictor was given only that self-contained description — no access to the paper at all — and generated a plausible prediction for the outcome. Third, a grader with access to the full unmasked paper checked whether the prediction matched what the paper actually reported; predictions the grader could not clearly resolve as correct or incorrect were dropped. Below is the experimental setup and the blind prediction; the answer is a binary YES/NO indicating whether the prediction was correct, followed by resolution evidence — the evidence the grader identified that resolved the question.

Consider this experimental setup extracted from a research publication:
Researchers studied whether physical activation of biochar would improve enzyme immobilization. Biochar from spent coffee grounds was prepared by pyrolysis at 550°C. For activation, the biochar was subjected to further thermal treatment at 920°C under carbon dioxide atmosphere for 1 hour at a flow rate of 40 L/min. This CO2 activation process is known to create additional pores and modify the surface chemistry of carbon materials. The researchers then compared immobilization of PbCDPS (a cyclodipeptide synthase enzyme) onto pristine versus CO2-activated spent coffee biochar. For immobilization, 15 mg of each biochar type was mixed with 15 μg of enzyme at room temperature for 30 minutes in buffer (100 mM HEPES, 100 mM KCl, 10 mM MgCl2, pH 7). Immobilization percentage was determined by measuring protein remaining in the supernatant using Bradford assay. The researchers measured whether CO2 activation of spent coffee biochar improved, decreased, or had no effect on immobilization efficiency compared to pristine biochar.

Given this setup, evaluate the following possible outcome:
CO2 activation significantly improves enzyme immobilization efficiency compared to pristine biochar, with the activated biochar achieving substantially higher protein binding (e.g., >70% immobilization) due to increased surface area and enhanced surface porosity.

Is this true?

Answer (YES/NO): NO